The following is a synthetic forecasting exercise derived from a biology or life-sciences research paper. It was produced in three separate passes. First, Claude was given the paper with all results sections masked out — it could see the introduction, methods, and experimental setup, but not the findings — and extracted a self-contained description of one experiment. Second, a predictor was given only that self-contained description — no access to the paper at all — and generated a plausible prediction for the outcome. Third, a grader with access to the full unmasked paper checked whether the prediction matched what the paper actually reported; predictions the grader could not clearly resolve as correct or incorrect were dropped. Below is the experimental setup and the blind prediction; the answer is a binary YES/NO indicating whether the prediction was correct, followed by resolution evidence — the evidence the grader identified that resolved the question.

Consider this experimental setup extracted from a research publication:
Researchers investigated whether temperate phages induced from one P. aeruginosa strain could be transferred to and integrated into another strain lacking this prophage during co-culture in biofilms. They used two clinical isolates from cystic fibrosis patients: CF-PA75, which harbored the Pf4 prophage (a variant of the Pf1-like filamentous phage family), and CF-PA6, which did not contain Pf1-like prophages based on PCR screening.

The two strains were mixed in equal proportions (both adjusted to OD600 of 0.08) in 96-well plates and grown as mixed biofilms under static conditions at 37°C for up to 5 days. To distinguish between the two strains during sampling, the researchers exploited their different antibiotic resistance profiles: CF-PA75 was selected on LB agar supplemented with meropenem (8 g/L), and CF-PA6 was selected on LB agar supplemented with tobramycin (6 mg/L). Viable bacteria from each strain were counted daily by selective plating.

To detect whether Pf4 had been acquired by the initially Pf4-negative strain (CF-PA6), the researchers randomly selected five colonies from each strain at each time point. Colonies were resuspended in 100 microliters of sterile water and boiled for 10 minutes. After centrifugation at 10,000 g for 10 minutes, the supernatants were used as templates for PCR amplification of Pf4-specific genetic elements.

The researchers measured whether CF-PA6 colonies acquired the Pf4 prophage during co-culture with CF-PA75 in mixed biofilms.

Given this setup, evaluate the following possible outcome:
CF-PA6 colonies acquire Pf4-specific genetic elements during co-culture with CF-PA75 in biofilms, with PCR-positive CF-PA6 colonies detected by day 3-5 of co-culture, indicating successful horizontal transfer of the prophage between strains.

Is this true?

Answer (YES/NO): YES